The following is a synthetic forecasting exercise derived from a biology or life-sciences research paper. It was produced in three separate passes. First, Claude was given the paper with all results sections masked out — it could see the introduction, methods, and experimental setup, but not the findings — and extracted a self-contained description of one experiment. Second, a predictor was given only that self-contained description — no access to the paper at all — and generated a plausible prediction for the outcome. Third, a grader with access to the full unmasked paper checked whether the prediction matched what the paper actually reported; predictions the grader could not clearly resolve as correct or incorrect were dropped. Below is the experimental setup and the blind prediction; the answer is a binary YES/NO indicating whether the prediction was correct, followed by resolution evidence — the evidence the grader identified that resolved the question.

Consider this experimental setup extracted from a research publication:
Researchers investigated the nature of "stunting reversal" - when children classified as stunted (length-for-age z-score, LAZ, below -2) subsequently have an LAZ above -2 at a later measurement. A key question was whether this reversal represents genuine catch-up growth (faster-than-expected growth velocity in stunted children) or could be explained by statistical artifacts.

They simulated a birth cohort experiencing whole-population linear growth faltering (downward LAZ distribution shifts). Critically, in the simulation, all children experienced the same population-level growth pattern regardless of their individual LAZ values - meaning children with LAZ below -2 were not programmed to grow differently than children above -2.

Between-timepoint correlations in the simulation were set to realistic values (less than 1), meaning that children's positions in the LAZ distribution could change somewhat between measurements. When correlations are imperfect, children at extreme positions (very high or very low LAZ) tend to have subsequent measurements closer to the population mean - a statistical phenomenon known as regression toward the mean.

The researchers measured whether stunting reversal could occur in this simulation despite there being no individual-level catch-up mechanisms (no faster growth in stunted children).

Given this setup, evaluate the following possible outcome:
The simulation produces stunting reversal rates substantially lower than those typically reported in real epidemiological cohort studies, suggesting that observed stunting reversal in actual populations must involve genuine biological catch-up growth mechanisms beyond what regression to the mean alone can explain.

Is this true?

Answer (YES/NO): NO